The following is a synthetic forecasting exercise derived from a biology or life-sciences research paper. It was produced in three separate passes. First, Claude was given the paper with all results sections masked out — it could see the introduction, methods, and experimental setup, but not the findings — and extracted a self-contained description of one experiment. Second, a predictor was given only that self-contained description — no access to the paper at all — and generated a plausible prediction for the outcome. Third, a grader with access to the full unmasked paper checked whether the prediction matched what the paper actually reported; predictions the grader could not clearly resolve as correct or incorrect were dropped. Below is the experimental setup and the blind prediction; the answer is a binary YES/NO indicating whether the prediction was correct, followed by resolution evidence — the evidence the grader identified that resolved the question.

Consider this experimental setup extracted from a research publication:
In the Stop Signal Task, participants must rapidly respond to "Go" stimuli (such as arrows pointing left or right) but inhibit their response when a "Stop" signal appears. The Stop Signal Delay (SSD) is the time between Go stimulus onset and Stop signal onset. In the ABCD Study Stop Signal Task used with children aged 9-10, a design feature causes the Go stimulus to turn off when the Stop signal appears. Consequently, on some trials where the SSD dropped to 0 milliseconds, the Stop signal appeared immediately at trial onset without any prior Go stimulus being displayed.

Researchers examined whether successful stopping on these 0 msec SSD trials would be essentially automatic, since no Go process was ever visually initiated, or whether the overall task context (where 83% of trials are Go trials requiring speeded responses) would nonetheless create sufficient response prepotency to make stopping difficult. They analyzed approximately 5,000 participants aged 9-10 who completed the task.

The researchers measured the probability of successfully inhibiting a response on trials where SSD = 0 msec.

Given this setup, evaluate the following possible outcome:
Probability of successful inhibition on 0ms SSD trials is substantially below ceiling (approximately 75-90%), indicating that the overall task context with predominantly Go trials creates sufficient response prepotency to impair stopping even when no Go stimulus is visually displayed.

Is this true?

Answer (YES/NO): NO